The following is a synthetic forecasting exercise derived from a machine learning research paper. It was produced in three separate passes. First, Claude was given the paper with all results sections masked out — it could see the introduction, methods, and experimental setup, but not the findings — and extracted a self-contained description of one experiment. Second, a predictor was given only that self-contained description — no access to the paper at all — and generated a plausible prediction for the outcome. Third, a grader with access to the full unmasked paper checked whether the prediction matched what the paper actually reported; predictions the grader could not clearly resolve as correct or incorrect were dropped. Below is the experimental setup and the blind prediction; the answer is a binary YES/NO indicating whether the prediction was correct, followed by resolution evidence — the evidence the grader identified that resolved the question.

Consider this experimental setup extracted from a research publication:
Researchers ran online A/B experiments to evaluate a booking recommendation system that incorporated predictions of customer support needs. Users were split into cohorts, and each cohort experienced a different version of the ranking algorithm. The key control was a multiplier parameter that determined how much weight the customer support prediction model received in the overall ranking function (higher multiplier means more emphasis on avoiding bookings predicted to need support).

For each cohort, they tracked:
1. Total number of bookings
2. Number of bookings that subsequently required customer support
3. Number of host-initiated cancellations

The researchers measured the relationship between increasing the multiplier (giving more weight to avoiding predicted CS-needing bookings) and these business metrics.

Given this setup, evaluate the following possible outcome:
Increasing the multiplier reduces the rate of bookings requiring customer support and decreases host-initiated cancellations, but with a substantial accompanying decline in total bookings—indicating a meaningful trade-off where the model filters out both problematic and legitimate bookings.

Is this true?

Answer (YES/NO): NO